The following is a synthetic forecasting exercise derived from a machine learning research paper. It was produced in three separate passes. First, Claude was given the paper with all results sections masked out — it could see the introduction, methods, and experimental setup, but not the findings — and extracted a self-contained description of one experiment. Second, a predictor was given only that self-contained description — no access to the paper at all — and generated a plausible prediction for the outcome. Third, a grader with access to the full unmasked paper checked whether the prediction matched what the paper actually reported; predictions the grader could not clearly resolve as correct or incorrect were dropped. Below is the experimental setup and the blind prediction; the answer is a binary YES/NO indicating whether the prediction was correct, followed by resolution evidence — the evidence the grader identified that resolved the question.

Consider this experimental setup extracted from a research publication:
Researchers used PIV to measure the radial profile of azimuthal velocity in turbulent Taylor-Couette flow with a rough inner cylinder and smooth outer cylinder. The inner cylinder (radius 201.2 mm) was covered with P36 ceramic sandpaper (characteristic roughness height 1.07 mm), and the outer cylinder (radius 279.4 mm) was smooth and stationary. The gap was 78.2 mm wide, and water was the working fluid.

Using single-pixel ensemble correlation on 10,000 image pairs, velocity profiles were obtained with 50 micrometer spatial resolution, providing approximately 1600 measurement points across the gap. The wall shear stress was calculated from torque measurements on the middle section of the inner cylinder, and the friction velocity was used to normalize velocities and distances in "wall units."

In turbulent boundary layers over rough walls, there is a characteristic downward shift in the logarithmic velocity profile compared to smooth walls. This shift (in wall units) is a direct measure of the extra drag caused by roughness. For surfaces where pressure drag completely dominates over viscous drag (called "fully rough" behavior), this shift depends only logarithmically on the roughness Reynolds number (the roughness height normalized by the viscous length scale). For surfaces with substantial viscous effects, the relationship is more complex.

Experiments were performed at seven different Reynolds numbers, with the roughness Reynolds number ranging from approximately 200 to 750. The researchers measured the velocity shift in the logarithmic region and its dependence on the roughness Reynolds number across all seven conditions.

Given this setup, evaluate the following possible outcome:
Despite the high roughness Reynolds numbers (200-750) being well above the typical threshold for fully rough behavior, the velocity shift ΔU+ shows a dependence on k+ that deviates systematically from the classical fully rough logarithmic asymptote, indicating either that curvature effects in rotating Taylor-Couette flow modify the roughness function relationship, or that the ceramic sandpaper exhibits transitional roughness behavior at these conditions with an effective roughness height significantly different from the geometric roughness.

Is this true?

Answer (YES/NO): NO